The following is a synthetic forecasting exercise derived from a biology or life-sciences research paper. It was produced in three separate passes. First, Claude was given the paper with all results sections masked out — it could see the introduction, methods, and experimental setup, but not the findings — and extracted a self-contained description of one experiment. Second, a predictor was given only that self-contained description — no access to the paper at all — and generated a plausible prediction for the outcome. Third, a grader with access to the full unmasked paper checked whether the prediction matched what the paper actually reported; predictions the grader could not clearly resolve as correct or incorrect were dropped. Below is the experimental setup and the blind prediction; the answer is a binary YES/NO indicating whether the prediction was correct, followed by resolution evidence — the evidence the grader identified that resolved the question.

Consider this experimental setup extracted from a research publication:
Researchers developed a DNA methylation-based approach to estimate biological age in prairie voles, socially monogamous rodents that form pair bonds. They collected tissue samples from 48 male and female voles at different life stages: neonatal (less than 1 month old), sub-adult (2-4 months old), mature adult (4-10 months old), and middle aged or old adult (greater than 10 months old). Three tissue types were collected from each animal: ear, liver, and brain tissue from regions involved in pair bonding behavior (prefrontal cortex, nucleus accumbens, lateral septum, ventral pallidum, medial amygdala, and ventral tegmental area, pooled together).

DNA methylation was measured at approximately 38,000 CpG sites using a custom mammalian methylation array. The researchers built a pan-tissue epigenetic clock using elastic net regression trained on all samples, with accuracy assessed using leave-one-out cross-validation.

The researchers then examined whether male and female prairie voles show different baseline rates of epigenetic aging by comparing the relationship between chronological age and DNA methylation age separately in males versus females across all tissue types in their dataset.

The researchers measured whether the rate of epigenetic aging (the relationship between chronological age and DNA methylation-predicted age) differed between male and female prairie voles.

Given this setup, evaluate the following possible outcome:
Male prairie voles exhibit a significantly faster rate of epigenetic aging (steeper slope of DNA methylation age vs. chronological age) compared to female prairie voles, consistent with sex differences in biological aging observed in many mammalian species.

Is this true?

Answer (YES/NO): NO